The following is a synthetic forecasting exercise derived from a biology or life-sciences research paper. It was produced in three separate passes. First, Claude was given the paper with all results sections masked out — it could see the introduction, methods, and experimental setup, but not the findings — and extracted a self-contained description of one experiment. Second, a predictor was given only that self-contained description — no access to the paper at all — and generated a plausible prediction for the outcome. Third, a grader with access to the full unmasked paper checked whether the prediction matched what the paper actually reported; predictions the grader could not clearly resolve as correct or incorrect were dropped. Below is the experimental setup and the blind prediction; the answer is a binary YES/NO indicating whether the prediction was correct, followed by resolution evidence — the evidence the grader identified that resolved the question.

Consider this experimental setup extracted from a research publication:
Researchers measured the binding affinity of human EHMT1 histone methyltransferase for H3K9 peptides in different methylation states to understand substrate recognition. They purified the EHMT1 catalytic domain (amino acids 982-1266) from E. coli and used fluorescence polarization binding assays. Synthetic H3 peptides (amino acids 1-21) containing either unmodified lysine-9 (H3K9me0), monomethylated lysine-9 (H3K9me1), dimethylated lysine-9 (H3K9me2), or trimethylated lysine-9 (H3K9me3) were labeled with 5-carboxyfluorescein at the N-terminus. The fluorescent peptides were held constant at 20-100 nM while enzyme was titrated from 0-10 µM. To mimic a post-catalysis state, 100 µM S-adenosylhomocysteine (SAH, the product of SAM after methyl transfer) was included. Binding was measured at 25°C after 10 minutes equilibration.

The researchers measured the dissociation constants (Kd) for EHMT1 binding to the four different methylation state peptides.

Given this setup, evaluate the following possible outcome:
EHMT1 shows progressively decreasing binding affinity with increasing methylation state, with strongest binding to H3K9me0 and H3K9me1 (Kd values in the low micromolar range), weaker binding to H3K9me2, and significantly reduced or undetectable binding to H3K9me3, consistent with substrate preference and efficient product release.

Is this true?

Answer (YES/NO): NO